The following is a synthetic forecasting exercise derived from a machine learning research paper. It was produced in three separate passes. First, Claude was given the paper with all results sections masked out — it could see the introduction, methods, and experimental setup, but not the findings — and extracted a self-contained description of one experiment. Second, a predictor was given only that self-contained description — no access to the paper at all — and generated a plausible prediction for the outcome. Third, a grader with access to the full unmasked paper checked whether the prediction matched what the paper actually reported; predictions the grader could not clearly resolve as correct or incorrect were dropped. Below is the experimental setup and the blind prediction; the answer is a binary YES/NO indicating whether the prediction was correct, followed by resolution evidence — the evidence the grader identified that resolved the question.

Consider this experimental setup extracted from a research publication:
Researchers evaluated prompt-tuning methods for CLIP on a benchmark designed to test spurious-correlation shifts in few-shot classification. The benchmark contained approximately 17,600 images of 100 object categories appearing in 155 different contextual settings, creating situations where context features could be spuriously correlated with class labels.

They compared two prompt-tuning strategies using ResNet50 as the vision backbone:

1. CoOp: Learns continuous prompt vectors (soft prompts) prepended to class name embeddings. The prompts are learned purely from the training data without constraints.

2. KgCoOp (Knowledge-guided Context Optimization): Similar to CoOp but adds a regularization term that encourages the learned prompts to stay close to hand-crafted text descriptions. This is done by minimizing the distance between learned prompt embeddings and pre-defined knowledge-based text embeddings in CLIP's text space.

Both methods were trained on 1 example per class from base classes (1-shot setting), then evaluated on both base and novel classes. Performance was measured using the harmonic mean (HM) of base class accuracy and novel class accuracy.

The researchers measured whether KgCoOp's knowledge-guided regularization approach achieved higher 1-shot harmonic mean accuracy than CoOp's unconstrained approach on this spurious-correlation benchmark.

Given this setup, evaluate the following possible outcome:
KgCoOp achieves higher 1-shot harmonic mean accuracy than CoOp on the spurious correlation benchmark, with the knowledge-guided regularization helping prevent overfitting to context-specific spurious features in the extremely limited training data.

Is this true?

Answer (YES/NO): YES